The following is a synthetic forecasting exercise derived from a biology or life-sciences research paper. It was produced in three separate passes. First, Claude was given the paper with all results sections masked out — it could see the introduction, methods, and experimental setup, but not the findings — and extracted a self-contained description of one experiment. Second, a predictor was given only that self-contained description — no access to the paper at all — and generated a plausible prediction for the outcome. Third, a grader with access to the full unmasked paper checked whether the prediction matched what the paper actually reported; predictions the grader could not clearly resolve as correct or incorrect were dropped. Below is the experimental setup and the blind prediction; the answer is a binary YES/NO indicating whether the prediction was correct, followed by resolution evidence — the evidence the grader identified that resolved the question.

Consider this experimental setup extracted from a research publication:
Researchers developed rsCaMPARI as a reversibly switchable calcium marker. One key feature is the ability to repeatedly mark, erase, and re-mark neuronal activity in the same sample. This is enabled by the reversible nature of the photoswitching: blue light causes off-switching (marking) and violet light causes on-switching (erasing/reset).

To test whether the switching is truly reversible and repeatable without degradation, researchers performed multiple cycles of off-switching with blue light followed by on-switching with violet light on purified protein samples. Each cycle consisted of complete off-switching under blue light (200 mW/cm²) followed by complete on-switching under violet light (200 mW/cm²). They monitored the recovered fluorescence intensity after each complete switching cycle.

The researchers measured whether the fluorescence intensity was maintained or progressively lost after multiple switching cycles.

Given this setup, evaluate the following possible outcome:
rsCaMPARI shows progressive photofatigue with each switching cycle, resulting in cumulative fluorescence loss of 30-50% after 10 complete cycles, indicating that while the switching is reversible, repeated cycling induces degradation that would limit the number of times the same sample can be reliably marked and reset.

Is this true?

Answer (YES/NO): NO